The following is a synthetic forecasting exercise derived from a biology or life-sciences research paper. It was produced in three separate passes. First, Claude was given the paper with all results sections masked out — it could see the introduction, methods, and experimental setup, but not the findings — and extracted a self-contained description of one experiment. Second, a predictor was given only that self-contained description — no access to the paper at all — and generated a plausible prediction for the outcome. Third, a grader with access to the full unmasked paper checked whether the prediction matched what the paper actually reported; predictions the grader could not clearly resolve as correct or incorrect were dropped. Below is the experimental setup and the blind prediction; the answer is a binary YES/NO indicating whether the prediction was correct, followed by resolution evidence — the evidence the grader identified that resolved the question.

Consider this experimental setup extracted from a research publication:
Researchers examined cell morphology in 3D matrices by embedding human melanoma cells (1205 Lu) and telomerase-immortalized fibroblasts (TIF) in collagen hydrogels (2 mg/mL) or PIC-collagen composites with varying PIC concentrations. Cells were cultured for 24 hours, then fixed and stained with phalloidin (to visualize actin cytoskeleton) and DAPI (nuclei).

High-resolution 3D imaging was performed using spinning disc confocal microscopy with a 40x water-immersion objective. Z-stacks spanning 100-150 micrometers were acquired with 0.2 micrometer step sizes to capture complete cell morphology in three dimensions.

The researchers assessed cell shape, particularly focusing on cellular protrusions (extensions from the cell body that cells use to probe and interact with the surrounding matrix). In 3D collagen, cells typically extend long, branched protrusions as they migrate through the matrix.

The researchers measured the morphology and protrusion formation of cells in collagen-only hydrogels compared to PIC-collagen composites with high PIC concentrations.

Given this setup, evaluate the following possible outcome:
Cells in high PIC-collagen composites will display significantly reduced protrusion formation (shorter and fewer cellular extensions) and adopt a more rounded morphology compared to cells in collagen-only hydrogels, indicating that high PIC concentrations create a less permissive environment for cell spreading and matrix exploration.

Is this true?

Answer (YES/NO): NO